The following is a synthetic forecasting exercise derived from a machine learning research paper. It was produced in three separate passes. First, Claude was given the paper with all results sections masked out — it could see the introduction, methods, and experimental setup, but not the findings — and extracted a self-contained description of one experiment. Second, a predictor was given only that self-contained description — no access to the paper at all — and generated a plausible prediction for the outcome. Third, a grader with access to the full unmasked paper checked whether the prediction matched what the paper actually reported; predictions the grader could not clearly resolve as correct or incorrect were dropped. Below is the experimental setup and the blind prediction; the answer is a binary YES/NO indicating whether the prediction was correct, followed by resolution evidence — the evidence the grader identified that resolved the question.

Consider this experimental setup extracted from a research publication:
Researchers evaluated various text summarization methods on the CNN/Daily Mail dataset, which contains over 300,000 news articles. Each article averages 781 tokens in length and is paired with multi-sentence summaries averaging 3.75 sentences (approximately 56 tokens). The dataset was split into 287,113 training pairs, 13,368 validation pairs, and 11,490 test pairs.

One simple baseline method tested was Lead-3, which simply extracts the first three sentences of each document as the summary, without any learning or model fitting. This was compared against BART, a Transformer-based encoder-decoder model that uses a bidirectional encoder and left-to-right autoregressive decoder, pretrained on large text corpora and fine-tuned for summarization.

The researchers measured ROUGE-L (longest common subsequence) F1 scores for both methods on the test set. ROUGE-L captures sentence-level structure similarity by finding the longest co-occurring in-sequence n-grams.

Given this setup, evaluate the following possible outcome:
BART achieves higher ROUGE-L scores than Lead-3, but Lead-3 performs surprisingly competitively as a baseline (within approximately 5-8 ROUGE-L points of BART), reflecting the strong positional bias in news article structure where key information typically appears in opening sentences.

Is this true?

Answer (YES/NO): NO